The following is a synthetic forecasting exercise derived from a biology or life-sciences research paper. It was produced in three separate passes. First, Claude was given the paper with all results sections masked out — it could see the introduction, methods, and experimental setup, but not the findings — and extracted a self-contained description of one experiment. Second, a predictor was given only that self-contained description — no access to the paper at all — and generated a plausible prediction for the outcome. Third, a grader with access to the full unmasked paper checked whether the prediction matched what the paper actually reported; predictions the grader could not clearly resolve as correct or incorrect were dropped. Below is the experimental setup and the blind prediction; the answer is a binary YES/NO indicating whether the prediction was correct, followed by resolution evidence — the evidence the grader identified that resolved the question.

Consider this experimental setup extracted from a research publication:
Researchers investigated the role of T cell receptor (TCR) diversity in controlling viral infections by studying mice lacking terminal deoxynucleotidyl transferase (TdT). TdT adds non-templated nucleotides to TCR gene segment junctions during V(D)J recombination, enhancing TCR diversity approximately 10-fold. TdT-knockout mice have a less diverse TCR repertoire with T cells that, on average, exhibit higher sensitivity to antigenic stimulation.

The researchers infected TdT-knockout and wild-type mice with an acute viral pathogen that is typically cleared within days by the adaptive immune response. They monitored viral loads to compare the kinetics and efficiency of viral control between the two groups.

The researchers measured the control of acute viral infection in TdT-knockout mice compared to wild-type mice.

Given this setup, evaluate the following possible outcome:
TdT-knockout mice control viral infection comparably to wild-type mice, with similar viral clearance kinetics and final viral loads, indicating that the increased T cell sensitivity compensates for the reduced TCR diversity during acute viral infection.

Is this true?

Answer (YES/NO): NO